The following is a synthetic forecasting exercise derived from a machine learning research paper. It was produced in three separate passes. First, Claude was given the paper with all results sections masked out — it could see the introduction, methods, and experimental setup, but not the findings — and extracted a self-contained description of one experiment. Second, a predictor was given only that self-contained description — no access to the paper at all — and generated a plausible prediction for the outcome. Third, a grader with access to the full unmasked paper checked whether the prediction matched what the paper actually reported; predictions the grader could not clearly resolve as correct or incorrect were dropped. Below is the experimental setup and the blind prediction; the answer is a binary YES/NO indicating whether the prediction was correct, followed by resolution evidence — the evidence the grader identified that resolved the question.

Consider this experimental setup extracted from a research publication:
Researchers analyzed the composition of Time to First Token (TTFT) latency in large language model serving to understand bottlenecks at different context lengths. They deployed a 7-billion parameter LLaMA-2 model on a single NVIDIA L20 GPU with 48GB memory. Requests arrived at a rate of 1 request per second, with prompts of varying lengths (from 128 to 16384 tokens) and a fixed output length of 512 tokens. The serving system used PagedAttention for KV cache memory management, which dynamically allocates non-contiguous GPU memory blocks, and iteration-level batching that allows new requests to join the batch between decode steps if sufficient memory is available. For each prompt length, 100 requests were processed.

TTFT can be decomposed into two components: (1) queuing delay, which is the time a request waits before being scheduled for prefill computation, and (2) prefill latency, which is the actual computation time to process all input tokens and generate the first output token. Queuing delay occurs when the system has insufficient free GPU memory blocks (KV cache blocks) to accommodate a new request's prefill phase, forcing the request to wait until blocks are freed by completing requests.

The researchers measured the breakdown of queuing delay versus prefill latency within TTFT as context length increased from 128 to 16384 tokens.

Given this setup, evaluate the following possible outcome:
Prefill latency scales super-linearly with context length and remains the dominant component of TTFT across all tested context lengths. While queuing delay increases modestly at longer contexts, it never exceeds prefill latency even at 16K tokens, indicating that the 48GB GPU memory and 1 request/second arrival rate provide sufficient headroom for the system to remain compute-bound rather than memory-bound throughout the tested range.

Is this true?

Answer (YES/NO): NO